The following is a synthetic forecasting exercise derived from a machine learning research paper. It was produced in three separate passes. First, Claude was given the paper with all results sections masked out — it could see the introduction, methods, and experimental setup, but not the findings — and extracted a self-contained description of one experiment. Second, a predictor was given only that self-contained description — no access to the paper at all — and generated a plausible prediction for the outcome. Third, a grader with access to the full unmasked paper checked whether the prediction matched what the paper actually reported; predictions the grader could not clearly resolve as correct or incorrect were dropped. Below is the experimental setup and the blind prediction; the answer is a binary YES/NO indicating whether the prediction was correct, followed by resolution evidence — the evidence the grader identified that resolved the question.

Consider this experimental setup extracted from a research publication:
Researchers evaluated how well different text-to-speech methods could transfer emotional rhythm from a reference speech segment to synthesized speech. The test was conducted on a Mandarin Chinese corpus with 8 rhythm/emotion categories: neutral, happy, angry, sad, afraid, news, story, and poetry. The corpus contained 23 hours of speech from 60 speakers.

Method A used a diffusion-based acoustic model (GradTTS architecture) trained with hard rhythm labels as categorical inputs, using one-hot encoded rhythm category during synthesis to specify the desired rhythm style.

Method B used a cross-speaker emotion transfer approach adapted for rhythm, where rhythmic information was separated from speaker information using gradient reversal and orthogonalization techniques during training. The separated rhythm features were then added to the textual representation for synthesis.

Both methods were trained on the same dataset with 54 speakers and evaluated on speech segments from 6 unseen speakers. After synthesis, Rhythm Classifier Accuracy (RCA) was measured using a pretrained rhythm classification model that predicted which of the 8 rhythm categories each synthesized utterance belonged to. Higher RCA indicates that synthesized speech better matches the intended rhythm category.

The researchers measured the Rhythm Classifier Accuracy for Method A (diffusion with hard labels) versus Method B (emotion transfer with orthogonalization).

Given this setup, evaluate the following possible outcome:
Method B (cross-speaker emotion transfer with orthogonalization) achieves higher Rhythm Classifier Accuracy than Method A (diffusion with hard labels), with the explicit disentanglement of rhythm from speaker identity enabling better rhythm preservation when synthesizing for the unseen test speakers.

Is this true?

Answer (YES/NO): YES